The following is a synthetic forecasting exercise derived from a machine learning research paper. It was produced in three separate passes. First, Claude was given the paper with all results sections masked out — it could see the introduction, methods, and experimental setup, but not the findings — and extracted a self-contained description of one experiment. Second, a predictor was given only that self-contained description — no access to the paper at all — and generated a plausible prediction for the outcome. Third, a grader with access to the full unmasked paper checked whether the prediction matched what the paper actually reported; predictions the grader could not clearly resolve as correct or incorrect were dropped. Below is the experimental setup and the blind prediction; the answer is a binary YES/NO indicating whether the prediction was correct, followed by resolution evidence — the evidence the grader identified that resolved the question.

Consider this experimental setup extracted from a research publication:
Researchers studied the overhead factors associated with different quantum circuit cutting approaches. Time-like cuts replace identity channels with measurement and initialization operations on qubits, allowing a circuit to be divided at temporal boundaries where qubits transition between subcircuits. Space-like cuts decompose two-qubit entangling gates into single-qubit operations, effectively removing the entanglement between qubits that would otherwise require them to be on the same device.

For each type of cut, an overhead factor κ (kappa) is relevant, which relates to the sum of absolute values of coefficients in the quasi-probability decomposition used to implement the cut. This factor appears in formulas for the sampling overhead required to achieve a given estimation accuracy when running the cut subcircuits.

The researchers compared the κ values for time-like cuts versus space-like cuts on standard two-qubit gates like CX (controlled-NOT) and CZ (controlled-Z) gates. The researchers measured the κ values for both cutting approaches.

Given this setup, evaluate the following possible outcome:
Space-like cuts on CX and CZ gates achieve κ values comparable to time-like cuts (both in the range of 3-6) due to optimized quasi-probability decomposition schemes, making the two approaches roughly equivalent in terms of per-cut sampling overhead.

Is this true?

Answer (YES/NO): YES